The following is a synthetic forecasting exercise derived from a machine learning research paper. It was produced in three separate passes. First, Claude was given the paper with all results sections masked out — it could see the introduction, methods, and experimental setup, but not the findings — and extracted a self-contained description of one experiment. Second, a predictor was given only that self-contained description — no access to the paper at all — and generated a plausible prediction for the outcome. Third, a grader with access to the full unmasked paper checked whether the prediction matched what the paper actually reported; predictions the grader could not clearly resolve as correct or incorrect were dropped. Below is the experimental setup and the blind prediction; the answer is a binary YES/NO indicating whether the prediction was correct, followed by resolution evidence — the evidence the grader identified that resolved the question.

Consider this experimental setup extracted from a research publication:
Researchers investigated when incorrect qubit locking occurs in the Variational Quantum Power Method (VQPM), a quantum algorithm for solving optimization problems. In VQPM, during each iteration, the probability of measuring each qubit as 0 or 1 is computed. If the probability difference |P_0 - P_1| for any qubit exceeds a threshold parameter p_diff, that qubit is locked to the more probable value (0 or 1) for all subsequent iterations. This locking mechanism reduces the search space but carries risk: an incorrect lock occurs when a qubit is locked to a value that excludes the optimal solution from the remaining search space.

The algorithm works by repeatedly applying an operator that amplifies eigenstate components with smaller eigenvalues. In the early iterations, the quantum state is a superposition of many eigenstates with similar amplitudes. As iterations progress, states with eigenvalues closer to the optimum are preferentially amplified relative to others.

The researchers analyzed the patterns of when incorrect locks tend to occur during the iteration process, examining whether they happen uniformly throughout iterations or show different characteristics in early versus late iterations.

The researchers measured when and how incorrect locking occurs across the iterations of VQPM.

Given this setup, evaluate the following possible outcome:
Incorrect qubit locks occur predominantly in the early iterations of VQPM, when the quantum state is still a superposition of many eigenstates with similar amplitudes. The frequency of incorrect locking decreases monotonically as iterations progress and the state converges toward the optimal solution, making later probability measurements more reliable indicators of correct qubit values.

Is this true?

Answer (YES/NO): NO